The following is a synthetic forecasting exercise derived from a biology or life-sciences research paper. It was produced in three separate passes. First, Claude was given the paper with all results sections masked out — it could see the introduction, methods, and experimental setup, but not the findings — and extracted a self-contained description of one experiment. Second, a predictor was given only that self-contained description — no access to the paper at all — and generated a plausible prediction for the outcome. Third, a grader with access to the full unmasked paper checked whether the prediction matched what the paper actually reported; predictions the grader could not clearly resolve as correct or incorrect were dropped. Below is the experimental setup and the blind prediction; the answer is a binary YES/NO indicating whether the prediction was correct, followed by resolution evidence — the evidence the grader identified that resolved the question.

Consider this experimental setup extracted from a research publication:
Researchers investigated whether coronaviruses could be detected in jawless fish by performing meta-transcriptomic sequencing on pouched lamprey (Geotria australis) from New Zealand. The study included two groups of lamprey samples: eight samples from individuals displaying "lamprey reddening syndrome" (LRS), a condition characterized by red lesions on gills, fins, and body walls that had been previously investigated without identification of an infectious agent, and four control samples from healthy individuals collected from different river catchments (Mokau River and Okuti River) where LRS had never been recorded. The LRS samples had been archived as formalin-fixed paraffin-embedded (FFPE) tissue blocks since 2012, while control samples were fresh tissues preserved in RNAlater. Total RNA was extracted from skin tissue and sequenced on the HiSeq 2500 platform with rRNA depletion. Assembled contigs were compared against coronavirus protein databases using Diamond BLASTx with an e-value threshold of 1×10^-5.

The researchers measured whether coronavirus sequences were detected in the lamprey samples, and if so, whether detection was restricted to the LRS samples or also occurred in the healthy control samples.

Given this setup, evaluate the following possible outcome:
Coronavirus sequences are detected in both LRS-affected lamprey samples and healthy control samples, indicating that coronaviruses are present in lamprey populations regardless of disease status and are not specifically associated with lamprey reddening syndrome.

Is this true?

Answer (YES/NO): NO